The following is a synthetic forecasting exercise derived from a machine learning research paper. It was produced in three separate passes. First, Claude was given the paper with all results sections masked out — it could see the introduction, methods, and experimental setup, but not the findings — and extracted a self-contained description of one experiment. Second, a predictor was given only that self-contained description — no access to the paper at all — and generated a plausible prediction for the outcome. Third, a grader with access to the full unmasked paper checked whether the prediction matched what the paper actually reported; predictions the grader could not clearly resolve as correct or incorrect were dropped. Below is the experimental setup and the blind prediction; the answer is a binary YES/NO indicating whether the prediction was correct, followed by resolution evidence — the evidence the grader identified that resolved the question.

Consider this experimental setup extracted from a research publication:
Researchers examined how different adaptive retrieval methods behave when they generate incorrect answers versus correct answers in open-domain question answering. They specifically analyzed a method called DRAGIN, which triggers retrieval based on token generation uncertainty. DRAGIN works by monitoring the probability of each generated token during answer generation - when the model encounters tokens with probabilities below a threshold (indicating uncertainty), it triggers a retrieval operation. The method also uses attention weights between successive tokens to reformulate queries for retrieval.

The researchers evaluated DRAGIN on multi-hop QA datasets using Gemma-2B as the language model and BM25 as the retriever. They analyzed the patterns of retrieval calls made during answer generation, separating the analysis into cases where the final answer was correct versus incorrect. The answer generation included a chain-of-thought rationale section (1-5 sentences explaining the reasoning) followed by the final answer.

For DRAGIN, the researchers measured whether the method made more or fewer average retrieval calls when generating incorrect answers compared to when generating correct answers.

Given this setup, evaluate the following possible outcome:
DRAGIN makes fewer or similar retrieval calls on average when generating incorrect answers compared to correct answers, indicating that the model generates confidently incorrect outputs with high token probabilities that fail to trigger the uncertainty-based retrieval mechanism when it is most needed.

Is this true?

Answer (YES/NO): YES